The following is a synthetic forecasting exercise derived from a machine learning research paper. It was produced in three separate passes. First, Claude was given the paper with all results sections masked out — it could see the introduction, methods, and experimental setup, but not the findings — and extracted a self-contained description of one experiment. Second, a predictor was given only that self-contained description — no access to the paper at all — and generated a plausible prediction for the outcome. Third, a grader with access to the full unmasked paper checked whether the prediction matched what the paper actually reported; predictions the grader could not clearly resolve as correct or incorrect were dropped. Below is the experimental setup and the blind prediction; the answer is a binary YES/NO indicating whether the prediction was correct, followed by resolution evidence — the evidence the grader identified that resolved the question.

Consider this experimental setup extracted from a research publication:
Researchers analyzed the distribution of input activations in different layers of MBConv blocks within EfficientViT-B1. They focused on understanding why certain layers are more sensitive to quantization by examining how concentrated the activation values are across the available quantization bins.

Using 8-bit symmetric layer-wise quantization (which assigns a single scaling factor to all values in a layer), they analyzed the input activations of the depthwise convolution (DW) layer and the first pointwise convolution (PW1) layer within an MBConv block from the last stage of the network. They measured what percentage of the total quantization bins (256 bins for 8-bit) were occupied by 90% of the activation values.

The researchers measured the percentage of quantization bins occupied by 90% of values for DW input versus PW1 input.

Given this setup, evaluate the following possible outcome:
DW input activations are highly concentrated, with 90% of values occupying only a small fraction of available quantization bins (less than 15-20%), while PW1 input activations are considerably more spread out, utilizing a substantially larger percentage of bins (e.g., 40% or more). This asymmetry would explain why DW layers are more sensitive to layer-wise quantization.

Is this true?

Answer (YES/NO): NO